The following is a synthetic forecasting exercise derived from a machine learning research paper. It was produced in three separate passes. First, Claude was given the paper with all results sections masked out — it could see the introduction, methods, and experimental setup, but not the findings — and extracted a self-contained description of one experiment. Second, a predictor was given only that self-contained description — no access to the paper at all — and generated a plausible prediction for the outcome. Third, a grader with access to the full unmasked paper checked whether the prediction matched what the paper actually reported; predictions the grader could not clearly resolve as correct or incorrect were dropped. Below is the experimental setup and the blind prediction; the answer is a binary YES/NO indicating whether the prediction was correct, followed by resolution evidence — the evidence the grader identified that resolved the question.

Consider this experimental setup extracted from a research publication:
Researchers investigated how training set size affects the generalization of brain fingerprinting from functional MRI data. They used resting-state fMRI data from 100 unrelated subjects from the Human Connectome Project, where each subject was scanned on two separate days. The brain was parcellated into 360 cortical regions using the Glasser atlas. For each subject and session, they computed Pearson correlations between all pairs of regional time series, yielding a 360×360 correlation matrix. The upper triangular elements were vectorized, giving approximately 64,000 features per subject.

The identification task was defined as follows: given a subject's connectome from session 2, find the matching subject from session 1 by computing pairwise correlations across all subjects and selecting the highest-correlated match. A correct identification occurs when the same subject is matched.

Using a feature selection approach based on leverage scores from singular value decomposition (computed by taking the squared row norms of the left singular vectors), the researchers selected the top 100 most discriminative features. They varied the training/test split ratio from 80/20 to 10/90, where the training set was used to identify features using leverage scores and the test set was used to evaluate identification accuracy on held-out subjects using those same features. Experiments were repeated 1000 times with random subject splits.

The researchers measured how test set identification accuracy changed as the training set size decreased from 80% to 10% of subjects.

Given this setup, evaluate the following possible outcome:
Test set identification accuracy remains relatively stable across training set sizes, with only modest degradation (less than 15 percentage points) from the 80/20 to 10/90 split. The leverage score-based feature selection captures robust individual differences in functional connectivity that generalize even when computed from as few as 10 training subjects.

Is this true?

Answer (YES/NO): YES